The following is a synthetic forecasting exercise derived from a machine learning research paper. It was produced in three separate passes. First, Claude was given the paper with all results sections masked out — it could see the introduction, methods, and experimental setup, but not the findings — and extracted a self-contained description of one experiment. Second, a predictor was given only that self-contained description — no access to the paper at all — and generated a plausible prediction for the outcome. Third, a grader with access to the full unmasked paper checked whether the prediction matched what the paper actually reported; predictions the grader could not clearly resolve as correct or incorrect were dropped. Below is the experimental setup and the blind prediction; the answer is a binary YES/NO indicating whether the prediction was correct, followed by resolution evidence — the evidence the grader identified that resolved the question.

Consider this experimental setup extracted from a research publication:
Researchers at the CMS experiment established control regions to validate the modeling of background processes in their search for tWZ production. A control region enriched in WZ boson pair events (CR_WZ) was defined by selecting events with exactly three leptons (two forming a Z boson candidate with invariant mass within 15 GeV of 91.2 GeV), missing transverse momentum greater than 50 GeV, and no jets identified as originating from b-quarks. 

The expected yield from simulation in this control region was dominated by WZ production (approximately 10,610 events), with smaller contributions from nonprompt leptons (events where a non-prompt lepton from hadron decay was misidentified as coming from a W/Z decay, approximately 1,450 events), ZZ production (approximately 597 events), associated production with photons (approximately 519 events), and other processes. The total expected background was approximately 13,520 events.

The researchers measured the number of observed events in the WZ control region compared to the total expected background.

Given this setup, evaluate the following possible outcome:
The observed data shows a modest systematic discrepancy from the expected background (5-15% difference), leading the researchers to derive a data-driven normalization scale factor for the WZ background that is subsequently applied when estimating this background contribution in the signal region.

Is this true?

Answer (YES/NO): NO